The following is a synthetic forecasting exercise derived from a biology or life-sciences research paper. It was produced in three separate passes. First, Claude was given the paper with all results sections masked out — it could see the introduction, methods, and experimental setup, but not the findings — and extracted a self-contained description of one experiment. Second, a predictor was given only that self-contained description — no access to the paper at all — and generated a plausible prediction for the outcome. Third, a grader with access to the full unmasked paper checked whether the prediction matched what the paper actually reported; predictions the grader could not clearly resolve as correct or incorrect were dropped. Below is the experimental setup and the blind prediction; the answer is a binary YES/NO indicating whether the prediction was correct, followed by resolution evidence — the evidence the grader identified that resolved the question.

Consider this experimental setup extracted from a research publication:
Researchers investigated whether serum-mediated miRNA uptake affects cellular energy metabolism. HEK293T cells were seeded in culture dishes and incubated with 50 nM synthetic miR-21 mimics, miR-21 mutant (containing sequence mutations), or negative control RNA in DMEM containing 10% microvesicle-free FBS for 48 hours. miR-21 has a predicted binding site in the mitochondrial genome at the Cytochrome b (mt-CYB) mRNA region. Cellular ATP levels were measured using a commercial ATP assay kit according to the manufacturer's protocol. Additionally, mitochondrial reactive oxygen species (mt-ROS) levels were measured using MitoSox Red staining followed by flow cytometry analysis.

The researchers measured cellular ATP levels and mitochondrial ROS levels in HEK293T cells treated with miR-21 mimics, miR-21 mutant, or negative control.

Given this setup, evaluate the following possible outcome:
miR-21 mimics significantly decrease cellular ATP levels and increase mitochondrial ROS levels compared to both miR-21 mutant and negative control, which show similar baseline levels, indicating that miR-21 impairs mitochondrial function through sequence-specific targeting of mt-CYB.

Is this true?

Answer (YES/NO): NO